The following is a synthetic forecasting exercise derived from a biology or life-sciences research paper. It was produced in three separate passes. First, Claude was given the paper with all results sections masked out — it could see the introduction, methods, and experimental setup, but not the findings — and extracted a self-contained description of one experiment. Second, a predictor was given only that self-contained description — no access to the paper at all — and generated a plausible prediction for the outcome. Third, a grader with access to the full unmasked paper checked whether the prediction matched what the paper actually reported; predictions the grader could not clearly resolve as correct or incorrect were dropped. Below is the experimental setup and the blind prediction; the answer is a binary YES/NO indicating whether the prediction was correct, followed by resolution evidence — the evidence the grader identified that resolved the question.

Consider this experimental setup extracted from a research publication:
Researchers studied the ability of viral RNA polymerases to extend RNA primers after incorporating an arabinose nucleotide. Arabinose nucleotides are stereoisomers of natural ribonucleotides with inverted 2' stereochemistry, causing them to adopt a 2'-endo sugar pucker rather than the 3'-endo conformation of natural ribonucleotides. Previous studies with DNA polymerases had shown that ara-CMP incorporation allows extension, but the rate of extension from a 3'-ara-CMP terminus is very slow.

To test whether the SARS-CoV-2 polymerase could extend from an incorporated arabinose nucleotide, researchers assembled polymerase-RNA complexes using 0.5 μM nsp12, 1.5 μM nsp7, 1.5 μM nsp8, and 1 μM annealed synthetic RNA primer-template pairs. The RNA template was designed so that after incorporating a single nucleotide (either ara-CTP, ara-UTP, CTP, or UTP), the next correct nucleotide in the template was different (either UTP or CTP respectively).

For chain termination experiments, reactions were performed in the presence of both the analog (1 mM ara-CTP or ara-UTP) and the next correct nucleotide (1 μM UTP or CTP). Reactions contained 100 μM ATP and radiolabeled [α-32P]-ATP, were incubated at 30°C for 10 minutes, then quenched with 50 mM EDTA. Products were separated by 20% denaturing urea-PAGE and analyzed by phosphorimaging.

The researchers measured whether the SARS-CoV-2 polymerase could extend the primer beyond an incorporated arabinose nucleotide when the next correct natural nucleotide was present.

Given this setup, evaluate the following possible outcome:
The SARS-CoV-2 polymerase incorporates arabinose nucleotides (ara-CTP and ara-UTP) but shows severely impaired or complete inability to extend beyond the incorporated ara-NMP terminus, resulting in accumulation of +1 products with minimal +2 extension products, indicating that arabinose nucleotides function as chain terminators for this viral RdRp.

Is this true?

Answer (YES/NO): NO